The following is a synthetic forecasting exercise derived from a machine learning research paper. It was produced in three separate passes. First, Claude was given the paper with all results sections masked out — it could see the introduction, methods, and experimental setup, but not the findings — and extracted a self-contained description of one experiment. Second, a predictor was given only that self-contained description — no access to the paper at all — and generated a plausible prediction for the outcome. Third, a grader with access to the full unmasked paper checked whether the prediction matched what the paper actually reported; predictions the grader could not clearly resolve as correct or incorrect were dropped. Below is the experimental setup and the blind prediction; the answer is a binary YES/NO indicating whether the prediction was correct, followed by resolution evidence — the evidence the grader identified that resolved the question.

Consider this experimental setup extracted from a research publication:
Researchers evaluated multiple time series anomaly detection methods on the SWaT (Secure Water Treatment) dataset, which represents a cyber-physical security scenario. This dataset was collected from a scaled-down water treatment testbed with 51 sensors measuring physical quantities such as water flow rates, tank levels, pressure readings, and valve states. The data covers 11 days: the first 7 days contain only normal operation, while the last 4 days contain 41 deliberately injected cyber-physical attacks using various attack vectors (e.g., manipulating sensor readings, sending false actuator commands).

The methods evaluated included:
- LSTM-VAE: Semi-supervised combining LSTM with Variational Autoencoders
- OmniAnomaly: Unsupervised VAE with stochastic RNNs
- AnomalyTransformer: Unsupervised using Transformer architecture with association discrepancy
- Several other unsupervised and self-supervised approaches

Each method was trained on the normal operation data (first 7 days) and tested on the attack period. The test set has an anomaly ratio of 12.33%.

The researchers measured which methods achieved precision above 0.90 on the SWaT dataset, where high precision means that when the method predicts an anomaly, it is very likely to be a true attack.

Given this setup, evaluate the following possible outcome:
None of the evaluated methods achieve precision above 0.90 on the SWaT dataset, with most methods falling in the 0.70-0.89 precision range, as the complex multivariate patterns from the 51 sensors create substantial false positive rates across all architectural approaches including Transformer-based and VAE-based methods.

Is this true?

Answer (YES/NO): NO